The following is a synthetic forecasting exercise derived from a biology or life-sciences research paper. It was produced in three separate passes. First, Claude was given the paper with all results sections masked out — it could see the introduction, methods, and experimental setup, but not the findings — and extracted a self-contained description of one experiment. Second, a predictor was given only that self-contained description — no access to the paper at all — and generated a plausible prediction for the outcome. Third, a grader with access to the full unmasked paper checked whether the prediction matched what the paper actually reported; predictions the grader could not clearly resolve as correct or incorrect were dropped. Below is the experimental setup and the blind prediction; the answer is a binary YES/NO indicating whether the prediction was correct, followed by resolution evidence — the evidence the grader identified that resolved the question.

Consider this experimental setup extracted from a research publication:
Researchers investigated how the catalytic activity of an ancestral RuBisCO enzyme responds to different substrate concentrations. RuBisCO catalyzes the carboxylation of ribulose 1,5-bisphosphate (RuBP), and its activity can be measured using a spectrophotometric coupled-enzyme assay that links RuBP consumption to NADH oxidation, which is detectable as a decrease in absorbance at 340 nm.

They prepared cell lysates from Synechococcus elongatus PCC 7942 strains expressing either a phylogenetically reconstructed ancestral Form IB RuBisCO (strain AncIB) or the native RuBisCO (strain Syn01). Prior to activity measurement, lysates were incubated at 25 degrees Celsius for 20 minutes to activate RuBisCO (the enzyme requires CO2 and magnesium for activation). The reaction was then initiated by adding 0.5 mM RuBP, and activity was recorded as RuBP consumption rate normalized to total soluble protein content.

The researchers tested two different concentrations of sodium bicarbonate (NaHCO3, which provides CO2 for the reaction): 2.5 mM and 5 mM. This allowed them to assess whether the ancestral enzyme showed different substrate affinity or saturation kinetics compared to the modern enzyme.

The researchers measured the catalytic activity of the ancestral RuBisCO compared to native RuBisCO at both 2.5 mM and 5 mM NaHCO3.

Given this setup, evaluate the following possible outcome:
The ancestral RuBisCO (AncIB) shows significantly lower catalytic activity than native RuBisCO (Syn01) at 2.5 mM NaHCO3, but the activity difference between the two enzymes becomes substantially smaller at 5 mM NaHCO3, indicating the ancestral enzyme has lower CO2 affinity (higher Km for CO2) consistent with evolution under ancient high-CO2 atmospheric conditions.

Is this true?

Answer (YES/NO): NO